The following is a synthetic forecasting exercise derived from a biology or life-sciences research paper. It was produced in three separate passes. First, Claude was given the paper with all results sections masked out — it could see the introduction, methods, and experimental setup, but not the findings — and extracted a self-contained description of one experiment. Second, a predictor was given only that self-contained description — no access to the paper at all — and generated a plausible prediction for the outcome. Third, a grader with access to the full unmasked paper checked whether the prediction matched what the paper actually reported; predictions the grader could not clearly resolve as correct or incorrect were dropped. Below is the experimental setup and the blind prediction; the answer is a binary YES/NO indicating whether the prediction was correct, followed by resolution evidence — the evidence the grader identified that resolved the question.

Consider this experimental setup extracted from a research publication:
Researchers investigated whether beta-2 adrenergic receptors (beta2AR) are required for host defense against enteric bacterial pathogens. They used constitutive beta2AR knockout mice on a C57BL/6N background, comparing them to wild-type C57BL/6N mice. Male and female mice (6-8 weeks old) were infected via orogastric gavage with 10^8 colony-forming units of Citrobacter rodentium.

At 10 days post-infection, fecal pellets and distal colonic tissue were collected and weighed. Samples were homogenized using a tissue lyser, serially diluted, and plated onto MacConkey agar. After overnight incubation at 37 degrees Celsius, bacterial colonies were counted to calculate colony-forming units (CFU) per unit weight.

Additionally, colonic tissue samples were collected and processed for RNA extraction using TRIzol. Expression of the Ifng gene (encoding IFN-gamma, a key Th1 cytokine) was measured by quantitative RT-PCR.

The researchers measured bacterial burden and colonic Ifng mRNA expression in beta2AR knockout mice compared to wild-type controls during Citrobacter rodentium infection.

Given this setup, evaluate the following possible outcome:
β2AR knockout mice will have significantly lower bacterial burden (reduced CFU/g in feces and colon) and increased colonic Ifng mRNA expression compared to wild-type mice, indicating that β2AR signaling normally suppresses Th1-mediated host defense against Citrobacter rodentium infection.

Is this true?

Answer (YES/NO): NO